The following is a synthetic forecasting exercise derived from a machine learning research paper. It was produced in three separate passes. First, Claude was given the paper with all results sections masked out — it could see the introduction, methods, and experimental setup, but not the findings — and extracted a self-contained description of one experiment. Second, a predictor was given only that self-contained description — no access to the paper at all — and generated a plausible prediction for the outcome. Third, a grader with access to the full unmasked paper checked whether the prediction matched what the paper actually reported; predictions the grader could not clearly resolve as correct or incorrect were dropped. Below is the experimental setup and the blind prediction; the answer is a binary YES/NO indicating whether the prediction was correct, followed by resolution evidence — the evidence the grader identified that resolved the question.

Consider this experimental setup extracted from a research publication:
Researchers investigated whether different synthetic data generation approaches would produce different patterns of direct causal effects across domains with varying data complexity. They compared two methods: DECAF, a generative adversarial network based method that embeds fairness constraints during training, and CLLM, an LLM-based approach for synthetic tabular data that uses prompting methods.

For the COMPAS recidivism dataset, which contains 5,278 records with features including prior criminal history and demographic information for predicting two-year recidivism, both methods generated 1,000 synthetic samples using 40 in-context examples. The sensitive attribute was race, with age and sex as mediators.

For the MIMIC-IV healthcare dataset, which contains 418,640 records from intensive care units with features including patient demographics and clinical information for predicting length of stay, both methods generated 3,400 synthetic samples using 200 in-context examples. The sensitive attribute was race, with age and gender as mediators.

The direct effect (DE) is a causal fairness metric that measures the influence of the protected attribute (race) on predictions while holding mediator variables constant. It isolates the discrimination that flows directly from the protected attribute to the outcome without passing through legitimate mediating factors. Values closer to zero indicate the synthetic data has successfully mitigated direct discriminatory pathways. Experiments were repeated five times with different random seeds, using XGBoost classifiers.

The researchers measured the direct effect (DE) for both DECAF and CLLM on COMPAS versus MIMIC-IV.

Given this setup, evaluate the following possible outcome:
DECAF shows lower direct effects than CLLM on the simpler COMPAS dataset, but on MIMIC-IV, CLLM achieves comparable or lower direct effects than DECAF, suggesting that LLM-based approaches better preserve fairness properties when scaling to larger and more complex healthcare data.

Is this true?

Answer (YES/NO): NO